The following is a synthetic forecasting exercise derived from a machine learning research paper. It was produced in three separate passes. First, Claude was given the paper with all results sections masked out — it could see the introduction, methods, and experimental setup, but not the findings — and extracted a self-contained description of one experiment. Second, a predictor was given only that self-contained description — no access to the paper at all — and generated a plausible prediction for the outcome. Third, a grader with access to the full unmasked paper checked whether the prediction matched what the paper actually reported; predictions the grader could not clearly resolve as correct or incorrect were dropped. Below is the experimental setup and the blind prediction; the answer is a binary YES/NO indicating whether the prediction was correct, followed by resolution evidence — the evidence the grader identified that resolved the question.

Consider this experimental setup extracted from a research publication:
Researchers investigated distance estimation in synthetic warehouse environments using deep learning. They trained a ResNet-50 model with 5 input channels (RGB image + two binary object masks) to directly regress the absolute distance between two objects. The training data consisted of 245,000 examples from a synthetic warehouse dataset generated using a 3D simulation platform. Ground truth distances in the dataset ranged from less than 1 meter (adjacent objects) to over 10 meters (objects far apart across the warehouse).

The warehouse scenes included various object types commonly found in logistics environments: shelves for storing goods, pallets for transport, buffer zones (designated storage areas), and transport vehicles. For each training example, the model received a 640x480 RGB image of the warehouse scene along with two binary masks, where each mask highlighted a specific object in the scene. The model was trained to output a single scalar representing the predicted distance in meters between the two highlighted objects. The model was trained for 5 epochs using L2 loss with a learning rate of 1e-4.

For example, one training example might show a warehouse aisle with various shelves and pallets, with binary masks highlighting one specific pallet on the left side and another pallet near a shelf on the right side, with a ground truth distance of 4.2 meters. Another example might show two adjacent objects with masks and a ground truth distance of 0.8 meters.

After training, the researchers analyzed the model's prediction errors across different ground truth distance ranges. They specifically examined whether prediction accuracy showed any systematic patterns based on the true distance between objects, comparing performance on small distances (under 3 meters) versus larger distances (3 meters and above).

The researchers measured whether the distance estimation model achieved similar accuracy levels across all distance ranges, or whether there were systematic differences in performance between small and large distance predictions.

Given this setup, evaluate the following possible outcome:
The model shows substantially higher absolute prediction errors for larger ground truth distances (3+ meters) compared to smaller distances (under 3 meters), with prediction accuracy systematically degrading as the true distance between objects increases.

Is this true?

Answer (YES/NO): NO